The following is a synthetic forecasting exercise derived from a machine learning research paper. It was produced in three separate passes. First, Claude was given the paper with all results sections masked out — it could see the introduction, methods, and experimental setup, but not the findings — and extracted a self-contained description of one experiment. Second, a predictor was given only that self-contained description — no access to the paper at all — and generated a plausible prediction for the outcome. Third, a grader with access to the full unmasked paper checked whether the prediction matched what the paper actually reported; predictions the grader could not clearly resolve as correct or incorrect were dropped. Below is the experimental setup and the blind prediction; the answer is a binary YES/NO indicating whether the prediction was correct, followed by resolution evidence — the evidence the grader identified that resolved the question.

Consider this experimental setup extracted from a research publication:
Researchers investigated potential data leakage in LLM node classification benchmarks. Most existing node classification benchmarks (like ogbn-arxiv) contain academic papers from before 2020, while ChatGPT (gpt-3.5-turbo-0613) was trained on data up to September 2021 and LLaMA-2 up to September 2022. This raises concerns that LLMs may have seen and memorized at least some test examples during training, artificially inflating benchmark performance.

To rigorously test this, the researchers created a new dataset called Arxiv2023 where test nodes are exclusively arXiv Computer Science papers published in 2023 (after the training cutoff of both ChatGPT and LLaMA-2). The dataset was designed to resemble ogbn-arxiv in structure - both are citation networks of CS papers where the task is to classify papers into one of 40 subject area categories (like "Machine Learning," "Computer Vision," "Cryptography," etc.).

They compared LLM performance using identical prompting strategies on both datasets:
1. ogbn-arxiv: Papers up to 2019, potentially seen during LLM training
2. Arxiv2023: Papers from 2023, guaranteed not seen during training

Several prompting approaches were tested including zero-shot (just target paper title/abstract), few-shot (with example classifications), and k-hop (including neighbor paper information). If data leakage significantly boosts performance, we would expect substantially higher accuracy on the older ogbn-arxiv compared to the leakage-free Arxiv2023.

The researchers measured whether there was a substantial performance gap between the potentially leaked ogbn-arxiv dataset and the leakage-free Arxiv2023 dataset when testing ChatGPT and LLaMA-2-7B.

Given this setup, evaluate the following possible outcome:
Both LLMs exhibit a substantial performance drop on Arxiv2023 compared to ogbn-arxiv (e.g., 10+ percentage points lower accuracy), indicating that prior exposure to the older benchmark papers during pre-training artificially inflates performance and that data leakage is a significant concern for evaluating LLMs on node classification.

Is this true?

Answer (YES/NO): NO